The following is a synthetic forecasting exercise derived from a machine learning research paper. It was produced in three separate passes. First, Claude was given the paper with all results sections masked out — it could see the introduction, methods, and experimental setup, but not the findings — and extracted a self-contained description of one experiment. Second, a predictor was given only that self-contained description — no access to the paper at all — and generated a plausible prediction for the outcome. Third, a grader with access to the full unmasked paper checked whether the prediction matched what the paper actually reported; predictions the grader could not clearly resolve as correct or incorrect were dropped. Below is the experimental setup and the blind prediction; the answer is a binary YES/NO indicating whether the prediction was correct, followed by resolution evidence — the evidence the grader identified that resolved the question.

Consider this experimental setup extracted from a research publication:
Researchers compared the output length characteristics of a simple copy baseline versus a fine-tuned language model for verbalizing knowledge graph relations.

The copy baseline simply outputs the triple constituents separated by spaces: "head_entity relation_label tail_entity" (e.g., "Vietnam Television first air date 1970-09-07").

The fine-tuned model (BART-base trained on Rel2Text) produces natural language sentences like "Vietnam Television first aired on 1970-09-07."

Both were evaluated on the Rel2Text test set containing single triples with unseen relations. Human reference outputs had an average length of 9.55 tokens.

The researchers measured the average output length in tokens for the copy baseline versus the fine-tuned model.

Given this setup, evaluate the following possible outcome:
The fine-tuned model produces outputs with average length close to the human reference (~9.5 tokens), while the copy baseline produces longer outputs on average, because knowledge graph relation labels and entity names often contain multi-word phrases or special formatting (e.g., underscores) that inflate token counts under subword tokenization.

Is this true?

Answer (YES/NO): NO